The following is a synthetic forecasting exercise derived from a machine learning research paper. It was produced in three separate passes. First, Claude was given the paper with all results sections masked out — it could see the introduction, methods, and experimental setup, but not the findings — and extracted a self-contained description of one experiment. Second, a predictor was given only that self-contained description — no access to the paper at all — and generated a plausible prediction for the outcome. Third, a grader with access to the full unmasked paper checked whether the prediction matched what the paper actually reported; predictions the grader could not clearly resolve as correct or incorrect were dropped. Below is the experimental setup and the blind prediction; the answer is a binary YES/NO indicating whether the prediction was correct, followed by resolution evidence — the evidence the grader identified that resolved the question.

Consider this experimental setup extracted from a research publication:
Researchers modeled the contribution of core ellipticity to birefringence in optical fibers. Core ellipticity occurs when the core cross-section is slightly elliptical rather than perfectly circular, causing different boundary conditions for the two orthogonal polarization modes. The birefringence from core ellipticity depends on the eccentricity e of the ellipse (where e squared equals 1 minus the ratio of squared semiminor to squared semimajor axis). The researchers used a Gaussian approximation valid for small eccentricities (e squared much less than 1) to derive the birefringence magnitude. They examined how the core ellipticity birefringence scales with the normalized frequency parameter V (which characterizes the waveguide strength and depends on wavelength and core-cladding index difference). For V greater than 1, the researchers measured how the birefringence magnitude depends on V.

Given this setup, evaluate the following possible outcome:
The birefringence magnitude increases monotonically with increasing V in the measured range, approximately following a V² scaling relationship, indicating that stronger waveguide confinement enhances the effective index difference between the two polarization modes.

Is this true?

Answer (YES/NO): NO